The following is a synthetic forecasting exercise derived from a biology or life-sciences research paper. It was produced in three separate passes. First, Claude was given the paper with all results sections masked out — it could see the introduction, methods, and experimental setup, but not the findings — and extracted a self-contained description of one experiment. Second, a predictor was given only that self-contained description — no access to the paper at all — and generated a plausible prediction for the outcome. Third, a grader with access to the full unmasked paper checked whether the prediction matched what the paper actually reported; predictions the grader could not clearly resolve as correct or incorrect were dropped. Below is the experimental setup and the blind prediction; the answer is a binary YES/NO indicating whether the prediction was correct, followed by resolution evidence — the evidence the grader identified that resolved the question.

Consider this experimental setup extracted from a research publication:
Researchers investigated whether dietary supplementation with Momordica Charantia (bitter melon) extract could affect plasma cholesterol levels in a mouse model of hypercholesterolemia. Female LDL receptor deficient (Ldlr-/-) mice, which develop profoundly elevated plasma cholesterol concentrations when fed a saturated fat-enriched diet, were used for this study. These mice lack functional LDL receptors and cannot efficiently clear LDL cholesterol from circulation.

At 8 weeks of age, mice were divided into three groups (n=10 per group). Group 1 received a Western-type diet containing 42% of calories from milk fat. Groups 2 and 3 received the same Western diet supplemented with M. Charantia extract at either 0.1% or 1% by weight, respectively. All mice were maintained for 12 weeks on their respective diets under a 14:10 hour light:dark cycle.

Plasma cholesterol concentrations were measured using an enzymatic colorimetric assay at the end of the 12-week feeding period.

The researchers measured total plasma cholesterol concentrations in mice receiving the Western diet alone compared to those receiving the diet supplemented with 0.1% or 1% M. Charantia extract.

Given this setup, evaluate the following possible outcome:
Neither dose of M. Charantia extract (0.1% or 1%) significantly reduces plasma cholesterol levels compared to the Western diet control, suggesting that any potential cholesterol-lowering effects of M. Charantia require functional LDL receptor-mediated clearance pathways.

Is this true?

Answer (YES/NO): NO